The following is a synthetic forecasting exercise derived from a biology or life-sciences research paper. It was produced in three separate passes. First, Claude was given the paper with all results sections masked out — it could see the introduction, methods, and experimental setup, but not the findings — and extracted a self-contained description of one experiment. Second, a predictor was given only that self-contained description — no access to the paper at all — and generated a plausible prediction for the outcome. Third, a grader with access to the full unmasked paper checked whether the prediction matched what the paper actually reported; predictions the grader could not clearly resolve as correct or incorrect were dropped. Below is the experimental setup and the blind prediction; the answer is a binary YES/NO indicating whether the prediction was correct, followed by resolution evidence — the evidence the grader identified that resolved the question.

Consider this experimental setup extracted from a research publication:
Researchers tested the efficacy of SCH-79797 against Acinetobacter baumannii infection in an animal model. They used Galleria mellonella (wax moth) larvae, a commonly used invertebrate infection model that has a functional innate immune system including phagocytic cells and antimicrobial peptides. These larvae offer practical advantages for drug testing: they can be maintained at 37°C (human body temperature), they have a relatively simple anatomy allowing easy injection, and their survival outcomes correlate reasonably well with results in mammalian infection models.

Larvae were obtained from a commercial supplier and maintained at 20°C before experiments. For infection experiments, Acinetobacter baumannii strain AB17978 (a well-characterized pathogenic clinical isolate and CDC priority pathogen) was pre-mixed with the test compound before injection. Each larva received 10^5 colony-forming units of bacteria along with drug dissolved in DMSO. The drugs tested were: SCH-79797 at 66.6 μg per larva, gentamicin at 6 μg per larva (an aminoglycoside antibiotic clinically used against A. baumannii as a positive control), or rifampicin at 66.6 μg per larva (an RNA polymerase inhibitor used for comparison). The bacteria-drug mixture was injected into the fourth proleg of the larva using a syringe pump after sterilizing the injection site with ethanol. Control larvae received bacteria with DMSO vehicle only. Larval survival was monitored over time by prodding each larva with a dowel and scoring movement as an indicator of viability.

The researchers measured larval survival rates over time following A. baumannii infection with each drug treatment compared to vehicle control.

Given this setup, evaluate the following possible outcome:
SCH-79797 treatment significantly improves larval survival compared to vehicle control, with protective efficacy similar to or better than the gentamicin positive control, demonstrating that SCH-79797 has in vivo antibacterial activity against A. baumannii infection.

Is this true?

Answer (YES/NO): YES